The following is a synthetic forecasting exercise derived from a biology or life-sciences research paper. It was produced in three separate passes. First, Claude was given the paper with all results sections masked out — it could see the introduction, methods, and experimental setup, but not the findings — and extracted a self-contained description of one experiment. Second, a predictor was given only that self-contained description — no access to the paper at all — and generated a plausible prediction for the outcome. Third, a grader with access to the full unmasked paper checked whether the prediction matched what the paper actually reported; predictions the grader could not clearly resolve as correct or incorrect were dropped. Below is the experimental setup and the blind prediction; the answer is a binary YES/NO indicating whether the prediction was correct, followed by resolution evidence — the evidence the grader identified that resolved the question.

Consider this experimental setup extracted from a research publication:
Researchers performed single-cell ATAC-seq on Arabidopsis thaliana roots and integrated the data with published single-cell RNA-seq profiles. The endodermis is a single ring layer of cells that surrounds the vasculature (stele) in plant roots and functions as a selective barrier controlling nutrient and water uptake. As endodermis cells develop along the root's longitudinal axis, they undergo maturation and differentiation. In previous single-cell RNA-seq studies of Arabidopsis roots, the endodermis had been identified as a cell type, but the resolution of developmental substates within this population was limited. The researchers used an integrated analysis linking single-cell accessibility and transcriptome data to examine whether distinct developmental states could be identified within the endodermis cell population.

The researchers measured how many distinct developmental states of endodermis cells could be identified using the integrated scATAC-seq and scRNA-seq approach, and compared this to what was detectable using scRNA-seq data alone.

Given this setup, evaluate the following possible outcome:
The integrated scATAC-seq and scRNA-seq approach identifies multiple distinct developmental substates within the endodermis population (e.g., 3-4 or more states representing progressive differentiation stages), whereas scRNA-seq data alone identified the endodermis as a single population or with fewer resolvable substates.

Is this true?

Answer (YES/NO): YES